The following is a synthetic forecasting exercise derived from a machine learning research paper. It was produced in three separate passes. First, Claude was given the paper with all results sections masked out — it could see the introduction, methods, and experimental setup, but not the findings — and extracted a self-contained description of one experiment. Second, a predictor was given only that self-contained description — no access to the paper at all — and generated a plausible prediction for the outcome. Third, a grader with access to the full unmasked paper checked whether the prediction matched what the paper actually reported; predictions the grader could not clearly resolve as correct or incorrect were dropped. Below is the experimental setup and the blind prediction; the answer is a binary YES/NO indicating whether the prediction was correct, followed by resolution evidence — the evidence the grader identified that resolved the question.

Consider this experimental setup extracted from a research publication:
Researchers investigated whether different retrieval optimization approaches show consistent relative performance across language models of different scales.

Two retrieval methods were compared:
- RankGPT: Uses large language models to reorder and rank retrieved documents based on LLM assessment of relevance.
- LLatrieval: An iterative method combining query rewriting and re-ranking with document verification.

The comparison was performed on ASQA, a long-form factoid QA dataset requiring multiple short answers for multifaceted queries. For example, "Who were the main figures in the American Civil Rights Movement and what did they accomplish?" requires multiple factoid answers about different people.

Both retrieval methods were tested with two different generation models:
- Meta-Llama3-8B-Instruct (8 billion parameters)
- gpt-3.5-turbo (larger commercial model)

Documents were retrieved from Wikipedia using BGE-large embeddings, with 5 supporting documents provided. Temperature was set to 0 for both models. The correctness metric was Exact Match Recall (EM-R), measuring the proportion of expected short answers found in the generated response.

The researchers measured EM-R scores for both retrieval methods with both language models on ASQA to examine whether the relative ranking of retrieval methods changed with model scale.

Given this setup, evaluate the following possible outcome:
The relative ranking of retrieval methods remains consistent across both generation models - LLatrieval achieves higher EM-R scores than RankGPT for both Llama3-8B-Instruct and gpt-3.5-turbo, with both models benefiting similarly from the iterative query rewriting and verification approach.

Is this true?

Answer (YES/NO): YES